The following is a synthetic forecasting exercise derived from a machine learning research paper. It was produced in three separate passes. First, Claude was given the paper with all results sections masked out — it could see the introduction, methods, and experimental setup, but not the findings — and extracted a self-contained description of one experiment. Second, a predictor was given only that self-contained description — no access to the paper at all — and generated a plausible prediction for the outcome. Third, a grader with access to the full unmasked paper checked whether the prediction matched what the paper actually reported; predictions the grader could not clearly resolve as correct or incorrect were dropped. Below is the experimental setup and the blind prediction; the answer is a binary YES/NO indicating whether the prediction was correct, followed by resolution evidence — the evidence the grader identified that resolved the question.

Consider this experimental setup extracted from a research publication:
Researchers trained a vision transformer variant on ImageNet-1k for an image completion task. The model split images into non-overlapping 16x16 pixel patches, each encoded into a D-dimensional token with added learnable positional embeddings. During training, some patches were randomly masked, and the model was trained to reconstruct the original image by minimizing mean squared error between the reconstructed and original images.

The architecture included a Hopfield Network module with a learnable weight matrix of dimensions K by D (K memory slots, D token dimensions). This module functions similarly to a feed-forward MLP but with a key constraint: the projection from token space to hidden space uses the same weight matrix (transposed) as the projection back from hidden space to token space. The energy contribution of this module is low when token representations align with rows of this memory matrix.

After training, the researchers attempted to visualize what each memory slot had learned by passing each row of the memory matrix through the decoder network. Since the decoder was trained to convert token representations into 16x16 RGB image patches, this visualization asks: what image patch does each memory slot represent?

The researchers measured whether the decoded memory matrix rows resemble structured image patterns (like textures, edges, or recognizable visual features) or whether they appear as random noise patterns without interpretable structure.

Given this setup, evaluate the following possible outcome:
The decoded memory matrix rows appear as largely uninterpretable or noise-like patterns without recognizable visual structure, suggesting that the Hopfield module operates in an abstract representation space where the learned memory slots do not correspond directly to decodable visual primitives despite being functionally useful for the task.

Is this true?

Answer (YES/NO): NO